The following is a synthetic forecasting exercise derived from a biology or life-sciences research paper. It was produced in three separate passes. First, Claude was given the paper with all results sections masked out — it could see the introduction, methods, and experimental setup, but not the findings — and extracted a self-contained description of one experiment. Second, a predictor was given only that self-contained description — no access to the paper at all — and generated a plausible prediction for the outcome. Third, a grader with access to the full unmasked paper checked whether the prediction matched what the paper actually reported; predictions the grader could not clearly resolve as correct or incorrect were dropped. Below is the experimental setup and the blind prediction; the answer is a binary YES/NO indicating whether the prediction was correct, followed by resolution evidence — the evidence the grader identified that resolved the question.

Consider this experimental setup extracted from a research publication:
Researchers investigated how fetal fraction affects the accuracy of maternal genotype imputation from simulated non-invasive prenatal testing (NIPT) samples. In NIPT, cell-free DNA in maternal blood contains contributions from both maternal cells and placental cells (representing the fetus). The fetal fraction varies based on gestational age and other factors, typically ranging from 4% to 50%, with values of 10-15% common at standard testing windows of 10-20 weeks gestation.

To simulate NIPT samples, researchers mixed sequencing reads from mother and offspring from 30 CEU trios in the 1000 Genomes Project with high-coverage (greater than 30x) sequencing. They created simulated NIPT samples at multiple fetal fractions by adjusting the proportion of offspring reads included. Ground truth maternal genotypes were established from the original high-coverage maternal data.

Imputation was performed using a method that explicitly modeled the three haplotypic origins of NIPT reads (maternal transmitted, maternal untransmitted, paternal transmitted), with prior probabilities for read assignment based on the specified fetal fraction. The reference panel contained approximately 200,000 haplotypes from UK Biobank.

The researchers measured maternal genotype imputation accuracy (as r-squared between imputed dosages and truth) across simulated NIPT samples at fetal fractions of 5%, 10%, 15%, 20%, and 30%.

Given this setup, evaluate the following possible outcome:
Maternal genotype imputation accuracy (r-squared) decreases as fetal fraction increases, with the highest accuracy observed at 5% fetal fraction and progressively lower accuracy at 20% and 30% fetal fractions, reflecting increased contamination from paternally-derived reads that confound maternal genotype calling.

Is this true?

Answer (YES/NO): NO